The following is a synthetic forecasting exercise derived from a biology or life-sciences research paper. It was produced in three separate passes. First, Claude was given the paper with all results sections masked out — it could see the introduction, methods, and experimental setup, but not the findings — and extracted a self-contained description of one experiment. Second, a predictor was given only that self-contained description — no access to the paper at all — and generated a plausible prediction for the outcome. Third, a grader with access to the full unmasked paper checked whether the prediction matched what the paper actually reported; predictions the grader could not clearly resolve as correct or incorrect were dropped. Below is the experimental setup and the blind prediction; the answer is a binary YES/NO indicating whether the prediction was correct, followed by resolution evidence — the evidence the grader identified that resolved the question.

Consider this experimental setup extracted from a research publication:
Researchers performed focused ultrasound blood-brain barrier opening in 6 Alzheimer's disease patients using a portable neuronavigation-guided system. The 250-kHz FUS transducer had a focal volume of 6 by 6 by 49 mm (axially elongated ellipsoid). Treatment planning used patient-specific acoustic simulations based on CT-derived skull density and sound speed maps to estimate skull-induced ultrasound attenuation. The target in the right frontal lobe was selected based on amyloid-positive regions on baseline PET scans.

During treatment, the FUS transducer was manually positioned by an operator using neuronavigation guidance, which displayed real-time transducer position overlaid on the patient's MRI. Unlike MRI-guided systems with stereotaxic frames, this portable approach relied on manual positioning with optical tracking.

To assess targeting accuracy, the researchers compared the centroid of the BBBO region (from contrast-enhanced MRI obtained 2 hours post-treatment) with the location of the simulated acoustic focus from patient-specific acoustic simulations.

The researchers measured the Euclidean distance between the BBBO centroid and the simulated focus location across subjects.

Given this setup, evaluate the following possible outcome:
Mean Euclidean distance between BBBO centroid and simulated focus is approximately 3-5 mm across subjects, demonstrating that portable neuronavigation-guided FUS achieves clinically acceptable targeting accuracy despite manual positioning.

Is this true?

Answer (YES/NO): NO